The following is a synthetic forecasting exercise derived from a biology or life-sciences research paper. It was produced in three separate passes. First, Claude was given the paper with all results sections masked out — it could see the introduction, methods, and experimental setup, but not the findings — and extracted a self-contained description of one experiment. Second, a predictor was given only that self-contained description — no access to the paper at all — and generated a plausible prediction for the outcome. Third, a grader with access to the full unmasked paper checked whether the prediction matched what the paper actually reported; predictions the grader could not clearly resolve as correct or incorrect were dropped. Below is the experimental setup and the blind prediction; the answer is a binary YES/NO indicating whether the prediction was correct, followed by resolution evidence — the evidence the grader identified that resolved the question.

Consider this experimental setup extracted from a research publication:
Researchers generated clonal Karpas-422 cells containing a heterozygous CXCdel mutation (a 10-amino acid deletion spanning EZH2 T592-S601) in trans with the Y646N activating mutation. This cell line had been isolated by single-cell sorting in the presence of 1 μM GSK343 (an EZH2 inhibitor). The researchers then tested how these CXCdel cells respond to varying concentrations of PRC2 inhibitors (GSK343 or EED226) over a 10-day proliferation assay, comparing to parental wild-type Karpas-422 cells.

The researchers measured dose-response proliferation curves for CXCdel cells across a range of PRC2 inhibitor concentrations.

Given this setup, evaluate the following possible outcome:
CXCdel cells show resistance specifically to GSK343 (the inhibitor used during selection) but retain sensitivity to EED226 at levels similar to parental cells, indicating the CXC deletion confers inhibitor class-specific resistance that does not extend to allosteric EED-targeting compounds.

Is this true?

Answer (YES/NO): NO